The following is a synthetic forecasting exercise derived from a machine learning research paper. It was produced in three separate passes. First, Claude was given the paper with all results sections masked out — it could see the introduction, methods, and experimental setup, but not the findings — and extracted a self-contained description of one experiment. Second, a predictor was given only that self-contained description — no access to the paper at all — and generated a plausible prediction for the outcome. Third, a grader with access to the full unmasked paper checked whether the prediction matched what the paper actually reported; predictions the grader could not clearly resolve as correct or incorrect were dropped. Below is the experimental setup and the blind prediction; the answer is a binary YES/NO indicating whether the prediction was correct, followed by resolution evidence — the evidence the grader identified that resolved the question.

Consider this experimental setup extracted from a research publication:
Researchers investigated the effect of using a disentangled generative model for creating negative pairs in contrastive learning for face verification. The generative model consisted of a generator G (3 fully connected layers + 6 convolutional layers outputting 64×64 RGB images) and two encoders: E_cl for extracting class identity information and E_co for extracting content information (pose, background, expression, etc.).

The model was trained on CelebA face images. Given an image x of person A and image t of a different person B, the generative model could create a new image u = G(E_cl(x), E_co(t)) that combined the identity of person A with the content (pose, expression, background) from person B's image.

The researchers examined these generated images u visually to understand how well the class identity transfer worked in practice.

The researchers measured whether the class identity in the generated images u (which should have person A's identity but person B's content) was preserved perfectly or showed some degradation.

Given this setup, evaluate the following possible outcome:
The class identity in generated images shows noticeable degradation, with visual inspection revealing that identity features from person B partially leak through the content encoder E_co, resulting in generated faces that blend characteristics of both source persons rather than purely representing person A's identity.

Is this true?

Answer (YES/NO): NO